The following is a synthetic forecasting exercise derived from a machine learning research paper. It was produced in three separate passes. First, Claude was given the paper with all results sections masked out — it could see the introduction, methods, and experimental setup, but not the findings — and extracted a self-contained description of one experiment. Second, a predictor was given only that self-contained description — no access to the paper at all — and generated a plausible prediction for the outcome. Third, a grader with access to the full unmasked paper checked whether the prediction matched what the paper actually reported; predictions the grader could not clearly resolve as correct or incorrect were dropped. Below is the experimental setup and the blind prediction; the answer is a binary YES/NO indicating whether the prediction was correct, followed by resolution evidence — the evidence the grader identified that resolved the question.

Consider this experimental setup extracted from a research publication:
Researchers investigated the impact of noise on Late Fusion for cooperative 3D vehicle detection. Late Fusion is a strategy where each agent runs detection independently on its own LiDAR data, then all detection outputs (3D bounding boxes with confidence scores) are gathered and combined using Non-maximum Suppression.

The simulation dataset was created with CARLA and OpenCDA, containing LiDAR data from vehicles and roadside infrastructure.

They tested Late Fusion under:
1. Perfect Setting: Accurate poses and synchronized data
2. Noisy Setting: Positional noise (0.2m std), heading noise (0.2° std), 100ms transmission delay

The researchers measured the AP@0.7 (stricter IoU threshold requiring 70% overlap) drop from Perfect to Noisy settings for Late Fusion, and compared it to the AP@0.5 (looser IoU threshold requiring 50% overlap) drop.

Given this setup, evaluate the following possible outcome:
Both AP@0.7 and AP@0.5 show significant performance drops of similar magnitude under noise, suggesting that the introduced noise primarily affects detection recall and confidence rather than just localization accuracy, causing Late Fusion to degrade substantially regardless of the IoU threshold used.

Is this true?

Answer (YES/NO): NO